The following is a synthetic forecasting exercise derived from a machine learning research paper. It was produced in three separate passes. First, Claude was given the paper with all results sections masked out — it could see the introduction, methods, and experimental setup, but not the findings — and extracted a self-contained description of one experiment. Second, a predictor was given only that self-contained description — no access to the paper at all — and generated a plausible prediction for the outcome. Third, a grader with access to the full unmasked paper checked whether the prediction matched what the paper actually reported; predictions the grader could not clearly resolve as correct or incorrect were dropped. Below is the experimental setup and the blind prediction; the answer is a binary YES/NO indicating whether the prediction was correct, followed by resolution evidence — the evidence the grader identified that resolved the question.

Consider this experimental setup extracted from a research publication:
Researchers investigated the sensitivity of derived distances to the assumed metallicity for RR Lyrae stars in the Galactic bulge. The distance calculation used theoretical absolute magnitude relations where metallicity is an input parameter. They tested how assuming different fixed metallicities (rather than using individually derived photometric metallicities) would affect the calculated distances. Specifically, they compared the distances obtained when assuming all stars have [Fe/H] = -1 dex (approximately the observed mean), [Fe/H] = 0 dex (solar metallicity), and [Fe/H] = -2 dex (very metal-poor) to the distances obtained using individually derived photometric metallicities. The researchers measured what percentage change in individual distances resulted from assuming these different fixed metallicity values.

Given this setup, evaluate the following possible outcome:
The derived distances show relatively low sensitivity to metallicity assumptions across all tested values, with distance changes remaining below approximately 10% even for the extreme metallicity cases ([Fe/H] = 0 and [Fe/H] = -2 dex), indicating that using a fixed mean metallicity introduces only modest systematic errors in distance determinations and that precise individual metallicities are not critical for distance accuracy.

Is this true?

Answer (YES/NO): YES